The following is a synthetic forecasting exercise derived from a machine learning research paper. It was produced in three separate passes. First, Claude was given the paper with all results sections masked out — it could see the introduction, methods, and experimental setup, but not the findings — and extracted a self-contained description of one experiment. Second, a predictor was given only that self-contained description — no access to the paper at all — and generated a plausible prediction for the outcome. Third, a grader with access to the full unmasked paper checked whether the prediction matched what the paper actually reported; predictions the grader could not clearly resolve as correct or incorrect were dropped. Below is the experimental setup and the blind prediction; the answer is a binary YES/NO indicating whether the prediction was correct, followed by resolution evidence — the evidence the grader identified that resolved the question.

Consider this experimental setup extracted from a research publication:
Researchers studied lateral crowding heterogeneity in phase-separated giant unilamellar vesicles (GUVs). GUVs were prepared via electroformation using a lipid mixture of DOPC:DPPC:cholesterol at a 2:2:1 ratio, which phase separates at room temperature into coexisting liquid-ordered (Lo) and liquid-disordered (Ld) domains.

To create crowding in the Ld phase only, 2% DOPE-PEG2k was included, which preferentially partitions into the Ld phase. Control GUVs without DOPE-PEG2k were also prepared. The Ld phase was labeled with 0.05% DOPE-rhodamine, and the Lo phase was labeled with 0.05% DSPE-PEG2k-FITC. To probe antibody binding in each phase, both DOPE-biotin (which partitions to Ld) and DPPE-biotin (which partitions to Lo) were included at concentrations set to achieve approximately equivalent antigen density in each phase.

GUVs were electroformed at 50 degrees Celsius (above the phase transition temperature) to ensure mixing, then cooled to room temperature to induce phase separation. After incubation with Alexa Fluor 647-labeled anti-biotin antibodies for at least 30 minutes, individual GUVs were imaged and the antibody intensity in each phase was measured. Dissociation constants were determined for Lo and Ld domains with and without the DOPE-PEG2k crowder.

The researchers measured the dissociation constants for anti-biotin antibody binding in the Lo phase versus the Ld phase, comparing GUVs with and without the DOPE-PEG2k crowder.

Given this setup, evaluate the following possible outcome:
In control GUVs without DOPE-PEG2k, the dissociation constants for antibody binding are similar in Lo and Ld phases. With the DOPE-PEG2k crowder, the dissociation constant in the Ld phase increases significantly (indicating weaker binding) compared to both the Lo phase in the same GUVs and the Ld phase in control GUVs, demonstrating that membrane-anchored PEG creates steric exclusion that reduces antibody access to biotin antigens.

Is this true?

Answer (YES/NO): YES